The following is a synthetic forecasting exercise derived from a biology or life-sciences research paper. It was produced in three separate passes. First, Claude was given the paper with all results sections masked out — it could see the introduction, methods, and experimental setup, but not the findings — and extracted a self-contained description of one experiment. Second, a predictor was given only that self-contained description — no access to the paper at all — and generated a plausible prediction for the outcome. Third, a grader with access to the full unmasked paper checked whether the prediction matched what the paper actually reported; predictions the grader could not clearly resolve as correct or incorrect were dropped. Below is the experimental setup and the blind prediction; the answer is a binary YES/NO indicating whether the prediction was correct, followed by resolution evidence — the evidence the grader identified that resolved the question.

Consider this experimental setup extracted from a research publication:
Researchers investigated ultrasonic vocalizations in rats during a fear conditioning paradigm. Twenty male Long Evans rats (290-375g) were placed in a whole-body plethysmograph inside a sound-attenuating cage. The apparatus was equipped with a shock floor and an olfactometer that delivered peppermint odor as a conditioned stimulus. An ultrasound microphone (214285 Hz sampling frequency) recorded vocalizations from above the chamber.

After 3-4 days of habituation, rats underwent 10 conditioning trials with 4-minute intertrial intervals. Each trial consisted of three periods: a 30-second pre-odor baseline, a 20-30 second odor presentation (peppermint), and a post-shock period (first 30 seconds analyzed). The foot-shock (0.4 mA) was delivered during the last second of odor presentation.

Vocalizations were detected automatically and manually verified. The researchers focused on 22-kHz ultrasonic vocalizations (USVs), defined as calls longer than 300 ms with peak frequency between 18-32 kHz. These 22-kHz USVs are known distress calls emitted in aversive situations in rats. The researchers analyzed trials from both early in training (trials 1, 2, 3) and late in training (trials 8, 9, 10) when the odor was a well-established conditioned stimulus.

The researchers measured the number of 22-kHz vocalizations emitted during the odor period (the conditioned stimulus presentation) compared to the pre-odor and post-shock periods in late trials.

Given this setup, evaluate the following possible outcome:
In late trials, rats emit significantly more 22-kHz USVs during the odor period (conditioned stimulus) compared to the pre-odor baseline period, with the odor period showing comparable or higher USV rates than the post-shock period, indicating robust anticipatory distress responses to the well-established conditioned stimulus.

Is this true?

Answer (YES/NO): NO